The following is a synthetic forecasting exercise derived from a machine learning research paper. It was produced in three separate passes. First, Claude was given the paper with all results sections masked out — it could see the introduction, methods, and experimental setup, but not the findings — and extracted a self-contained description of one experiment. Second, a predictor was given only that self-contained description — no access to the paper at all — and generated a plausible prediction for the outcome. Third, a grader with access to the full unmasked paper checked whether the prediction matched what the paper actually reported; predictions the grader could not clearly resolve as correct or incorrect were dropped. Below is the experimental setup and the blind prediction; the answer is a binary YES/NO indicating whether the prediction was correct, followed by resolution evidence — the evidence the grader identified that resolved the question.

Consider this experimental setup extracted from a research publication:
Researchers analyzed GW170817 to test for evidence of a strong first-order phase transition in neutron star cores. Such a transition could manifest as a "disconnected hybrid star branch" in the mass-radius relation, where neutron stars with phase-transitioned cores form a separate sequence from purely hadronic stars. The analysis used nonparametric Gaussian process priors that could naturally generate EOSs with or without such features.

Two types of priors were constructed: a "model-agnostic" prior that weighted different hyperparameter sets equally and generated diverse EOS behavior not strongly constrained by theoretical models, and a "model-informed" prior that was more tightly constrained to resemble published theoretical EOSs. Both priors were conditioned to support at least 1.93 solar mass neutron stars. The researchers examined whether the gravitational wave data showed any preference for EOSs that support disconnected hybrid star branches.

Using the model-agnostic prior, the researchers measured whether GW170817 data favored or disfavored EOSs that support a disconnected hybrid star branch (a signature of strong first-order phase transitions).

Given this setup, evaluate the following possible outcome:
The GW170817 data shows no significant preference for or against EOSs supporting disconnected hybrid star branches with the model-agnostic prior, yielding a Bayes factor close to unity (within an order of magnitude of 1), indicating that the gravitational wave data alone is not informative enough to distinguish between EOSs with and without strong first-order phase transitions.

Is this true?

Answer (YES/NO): NO